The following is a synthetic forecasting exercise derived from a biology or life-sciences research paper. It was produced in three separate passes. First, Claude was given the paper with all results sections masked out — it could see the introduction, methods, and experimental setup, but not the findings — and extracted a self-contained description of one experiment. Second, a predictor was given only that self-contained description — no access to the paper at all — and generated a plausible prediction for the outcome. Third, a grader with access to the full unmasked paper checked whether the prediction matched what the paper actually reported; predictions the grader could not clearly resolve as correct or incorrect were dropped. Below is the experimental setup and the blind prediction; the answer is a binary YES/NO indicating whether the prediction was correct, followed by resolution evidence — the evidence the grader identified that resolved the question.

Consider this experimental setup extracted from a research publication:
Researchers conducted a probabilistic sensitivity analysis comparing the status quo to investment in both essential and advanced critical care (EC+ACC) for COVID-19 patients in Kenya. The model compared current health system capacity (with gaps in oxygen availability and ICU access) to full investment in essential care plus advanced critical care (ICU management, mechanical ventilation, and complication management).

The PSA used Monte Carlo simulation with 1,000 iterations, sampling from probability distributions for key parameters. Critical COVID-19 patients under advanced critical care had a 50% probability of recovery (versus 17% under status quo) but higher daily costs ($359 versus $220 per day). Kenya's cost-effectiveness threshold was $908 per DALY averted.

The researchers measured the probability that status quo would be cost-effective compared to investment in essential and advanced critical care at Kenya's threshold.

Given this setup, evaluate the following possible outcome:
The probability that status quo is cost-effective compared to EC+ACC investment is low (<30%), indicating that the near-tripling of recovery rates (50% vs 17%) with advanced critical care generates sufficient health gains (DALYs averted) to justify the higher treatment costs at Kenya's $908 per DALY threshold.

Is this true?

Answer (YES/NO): YES